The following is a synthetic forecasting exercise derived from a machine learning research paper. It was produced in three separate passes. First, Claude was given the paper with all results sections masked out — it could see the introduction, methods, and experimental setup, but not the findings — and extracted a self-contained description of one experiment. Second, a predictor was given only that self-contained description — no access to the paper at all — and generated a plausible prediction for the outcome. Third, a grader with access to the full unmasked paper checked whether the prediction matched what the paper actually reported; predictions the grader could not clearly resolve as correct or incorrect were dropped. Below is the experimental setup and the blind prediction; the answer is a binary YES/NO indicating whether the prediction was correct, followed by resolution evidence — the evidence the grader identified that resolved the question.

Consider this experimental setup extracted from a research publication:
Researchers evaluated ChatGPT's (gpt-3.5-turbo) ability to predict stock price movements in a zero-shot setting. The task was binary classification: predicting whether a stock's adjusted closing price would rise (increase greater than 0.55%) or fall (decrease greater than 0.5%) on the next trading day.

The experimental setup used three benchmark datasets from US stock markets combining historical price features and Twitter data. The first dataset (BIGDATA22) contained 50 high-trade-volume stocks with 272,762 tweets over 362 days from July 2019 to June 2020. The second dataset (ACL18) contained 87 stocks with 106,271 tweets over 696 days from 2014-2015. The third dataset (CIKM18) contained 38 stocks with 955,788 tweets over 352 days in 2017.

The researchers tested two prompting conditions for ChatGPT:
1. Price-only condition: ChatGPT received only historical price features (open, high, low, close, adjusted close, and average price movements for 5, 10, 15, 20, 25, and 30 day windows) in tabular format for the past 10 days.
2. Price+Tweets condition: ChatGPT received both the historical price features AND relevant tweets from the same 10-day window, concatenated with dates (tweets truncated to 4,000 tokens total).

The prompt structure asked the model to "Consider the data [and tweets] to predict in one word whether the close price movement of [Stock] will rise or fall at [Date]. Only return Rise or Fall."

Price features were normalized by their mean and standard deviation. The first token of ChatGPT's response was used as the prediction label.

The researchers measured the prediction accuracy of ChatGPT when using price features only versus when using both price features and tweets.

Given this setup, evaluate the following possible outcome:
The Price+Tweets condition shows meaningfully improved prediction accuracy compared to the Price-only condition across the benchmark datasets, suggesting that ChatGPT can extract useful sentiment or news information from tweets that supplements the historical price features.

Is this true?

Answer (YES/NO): NO